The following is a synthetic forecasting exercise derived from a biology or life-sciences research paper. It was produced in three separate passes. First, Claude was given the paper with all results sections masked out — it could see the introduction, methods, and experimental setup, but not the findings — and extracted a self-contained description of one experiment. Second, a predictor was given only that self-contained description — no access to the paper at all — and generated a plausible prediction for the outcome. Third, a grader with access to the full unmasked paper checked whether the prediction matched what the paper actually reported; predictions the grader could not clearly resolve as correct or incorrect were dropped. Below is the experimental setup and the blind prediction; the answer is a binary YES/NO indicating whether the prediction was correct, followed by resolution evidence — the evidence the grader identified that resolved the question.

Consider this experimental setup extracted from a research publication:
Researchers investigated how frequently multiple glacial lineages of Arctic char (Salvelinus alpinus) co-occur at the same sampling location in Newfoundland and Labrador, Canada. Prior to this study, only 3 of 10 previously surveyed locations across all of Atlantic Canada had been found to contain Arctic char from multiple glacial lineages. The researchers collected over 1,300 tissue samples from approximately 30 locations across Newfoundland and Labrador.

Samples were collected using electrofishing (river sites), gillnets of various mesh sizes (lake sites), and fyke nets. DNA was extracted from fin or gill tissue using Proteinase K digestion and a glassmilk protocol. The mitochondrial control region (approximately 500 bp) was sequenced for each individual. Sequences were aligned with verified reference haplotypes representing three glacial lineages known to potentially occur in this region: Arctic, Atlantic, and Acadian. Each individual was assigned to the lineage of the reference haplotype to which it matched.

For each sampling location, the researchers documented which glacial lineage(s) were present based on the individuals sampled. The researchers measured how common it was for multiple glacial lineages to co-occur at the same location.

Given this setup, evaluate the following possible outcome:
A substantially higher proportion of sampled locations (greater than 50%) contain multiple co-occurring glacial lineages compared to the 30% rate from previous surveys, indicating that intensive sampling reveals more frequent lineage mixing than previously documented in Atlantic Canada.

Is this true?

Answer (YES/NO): YES